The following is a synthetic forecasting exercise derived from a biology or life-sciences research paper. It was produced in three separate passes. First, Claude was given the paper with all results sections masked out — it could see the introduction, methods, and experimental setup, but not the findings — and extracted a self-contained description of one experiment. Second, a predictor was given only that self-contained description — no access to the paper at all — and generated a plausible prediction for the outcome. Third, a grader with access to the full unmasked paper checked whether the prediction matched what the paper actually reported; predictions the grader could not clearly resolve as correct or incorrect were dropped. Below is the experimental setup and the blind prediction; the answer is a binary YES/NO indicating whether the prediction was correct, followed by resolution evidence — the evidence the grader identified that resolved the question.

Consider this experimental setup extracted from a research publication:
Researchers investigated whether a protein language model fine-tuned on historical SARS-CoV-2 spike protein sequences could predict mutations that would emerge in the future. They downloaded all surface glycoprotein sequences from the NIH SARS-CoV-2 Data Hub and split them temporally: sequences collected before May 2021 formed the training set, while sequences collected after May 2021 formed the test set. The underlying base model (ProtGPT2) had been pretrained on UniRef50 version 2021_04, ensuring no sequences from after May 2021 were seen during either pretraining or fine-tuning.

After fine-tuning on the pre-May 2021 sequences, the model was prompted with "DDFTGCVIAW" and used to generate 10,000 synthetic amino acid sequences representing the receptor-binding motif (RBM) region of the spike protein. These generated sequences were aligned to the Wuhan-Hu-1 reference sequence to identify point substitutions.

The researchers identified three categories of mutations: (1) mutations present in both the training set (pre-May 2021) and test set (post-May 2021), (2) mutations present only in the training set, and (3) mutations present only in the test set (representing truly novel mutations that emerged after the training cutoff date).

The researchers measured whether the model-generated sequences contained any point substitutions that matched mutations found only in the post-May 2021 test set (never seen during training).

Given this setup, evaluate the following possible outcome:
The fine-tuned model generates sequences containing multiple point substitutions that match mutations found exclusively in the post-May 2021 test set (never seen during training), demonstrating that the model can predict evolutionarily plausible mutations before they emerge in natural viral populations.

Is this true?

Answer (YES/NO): YES